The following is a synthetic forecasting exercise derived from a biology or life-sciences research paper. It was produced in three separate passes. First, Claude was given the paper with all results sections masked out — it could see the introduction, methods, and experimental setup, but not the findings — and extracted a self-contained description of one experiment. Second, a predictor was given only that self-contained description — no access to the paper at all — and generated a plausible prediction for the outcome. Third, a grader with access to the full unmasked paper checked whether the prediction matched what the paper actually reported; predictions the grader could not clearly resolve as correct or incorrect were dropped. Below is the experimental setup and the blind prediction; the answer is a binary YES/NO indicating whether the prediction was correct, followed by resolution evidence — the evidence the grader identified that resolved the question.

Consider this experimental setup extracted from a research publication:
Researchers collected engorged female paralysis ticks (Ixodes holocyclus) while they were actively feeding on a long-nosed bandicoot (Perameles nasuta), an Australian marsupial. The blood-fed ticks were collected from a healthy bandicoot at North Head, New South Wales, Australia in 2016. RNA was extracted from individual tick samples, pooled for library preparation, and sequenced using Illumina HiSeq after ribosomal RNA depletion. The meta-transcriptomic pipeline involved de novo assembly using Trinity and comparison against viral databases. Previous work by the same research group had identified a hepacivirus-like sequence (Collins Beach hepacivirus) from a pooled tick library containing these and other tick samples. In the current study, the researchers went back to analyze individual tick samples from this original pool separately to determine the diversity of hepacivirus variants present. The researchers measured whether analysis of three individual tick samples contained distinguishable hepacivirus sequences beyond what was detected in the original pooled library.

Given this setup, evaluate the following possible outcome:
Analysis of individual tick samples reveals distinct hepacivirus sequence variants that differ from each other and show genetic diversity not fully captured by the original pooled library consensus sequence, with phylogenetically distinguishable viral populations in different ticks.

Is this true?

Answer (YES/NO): NO